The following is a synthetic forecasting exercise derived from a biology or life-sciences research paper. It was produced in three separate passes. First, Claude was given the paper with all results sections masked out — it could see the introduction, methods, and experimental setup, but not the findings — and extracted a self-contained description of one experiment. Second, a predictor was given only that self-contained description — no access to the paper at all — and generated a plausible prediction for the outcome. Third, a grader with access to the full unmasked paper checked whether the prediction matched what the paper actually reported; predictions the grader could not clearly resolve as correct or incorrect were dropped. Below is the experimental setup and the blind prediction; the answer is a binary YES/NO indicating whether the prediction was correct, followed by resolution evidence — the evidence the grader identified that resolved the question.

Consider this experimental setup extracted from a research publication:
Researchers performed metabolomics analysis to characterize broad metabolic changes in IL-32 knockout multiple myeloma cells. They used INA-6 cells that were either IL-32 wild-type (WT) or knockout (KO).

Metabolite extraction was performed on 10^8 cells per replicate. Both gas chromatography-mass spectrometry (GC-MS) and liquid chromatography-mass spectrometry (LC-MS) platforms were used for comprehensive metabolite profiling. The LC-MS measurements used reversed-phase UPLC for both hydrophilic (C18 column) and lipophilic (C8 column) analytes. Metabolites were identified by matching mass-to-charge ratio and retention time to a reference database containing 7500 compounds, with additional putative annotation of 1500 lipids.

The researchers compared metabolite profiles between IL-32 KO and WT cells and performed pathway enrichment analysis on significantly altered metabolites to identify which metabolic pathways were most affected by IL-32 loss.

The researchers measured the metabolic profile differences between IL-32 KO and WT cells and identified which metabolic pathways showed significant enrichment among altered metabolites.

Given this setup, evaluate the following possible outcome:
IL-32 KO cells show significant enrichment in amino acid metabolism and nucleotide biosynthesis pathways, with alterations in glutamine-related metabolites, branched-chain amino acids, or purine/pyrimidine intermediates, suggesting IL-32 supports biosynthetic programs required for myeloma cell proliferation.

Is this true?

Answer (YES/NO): YES